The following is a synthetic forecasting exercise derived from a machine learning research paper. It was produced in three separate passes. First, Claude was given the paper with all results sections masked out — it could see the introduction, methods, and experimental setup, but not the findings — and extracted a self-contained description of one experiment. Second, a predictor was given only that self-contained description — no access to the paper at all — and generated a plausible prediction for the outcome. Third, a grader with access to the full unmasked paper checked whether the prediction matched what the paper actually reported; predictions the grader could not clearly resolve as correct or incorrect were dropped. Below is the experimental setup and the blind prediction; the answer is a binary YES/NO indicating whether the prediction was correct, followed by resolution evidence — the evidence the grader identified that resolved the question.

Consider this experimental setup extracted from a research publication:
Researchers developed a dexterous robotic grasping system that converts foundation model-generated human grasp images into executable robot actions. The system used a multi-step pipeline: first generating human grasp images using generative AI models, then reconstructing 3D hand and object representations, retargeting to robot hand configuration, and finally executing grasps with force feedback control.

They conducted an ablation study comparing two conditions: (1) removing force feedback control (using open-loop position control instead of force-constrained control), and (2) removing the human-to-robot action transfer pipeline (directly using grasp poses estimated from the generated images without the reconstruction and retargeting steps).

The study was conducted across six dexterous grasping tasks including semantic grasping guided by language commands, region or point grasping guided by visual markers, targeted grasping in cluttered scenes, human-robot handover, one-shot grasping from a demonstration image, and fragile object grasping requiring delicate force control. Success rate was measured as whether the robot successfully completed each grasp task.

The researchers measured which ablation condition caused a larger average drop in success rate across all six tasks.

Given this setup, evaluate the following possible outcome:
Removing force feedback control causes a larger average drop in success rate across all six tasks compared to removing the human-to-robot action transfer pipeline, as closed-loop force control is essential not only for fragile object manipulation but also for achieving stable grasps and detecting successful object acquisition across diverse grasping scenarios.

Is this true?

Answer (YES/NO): NO